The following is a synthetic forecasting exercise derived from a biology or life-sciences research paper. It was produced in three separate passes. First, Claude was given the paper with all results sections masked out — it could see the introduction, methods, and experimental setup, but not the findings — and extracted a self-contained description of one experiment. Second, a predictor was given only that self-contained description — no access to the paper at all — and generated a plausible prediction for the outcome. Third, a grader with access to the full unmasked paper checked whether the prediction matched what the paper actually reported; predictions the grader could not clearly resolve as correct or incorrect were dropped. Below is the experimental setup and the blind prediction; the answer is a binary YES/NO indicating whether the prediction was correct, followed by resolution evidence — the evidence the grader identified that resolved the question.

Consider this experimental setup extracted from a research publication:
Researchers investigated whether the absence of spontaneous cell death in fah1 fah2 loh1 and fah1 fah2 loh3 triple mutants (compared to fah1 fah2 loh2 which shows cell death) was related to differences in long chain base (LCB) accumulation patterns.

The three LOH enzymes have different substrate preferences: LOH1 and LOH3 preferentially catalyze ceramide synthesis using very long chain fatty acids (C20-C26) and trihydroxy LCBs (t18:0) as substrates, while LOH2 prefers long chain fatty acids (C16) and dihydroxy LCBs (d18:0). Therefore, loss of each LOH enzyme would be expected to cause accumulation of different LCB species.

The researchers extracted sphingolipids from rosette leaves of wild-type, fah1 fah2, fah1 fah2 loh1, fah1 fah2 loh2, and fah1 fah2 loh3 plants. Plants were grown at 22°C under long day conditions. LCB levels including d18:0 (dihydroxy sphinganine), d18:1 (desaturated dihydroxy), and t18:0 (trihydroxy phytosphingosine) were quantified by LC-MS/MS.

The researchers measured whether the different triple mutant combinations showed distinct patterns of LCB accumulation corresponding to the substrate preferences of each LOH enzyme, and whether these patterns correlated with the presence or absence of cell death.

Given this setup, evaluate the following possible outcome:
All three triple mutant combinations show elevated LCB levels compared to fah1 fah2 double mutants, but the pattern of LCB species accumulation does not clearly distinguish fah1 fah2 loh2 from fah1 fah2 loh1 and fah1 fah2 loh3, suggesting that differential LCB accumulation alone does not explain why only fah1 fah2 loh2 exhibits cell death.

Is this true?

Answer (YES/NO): NO